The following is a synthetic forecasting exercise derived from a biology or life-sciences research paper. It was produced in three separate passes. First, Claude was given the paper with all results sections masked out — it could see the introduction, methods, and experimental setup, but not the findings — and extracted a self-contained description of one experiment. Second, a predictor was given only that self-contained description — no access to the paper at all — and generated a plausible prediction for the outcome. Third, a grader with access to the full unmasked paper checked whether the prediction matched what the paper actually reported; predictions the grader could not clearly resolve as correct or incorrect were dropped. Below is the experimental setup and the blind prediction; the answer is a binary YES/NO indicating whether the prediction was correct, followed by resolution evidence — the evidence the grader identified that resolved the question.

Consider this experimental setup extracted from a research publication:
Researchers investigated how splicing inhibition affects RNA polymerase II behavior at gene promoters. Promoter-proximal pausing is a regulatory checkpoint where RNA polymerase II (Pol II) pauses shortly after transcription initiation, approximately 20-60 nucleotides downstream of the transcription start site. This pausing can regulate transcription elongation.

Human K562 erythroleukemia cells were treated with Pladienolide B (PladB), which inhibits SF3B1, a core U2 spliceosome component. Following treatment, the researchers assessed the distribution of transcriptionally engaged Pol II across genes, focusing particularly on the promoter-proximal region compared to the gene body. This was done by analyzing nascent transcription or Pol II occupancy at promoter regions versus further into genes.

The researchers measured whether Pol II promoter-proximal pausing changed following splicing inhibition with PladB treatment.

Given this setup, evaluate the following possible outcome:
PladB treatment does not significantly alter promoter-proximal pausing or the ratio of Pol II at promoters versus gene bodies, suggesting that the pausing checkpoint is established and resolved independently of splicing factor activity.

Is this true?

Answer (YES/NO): NO